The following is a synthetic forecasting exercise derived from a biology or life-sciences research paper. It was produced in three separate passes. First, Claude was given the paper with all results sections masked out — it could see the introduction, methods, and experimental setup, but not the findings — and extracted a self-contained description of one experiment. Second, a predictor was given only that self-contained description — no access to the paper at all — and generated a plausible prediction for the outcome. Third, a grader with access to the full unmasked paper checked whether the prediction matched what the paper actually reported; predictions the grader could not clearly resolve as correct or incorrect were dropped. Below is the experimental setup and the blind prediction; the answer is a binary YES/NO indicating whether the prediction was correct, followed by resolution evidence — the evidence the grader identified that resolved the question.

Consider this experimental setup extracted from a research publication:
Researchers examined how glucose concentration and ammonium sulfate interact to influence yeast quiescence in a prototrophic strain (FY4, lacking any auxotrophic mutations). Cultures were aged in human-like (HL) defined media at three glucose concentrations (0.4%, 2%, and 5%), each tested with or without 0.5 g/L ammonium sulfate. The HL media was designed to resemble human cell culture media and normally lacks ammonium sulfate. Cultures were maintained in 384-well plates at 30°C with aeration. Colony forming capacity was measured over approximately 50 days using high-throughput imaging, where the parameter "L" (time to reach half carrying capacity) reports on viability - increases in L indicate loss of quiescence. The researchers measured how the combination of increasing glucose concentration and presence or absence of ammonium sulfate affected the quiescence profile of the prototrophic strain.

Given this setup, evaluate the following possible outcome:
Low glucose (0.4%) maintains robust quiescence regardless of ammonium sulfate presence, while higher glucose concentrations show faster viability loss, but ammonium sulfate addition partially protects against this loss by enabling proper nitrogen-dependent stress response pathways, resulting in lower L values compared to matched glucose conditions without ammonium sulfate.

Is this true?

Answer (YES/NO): NO